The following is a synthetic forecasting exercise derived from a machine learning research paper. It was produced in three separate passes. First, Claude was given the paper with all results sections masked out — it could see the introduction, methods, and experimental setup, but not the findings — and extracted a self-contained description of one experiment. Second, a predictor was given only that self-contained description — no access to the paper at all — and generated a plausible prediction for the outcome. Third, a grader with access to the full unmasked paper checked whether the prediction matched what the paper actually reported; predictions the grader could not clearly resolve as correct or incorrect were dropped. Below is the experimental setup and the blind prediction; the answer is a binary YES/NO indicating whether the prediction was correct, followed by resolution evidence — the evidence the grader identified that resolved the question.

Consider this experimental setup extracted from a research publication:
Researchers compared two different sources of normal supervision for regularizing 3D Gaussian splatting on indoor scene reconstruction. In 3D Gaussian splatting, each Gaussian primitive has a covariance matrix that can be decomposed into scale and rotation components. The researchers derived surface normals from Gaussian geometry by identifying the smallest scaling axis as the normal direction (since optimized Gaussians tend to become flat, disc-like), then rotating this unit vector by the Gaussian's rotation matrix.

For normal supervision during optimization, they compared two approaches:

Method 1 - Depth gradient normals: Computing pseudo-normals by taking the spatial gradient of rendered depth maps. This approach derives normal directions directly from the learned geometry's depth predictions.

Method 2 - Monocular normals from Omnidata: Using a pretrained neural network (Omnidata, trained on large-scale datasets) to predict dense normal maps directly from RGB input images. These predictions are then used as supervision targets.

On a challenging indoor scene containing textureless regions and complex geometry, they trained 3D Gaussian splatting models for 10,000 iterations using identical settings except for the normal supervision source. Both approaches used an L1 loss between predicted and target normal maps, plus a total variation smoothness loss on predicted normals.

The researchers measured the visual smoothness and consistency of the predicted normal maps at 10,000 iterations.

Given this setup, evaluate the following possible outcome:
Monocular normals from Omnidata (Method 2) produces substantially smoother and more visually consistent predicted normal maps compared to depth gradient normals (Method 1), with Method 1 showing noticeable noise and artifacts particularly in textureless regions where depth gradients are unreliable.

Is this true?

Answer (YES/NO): YES